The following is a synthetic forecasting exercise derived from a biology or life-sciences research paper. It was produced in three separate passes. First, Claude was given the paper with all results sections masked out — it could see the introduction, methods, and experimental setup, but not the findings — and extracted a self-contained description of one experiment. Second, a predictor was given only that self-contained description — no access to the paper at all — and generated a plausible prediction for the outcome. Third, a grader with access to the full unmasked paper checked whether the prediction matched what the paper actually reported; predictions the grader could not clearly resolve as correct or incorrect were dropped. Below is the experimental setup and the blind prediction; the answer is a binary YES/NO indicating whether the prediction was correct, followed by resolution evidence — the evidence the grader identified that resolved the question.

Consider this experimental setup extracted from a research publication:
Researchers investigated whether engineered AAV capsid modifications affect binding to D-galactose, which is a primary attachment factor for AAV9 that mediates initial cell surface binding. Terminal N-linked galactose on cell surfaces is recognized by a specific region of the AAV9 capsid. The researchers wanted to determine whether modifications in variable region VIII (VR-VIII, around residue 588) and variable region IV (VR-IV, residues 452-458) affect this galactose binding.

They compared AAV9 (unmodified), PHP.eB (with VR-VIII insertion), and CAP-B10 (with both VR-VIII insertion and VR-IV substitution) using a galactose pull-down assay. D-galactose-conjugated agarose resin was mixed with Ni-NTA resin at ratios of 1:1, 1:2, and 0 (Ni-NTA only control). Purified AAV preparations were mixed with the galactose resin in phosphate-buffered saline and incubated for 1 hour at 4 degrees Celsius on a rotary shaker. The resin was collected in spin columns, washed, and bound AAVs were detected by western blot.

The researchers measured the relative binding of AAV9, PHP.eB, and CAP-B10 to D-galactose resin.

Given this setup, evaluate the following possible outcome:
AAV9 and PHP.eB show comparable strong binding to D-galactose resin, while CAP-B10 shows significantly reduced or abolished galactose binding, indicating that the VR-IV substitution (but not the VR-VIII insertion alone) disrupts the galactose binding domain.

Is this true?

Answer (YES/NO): NO